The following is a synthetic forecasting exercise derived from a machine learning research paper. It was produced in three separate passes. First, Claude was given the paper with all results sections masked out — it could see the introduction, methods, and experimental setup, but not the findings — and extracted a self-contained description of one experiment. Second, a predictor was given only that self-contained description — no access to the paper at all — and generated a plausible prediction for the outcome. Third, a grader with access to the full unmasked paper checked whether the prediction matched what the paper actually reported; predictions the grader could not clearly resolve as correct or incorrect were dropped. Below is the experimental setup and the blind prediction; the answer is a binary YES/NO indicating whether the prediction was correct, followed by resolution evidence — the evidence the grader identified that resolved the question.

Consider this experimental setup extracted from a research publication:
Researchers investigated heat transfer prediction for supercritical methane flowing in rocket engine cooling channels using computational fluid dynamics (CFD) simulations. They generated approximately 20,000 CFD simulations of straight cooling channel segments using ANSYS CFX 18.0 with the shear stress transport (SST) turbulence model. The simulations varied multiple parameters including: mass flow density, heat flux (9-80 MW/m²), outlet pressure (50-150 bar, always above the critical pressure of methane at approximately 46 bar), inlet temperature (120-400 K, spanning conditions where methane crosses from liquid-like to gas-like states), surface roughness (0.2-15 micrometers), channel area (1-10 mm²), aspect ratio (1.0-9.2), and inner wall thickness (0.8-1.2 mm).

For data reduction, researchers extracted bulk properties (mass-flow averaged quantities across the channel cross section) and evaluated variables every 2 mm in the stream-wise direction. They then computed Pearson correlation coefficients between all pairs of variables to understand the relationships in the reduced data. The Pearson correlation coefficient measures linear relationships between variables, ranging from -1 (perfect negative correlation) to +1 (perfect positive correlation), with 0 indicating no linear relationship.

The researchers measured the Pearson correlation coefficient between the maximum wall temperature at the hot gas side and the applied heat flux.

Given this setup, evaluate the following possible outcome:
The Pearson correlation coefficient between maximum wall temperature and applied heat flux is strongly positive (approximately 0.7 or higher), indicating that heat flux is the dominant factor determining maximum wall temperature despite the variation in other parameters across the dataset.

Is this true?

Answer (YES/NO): YES